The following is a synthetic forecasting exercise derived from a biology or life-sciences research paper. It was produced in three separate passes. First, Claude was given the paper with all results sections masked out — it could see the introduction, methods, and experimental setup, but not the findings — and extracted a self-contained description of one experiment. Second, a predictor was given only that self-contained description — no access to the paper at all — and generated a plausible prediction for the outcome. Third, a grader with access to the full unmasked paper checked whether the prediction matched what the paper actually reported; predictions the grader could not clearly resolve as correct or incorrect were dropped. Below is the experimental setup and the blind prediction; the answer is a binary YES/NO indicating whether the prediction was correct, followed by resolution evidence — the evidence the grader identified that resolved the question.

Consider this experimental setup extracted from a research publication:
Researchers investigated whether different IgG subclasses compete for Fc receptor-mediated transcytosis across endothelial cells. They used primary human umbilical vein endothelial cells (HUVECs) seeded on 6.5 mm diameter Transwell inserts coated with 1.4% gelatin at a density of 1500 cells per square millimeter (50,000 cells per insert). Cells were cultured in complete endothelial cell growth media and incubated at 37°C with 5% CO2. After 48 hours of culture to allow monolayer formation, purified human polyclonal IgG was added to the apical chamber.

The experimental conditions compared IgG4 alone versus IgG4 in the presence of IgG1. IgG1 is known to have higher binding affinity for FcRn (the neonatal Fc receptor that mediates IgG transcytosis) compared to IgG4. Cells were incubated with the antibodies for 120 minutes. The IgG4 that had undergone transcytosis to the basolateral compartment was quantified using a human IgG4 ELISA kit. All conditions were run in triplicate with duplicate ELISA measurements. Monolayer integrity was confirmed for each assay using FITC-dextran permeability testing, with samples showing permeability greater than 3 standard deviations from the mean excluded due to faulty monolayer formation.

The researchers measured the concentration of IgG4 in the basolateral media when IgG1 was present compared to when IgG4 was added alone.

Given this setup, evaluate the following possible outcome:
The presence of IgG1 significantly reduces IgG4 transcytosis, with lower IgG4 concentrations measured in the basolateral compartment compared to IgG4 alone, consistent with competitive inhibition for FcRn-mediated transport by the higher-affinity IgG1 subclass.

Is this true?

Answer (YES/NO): NO